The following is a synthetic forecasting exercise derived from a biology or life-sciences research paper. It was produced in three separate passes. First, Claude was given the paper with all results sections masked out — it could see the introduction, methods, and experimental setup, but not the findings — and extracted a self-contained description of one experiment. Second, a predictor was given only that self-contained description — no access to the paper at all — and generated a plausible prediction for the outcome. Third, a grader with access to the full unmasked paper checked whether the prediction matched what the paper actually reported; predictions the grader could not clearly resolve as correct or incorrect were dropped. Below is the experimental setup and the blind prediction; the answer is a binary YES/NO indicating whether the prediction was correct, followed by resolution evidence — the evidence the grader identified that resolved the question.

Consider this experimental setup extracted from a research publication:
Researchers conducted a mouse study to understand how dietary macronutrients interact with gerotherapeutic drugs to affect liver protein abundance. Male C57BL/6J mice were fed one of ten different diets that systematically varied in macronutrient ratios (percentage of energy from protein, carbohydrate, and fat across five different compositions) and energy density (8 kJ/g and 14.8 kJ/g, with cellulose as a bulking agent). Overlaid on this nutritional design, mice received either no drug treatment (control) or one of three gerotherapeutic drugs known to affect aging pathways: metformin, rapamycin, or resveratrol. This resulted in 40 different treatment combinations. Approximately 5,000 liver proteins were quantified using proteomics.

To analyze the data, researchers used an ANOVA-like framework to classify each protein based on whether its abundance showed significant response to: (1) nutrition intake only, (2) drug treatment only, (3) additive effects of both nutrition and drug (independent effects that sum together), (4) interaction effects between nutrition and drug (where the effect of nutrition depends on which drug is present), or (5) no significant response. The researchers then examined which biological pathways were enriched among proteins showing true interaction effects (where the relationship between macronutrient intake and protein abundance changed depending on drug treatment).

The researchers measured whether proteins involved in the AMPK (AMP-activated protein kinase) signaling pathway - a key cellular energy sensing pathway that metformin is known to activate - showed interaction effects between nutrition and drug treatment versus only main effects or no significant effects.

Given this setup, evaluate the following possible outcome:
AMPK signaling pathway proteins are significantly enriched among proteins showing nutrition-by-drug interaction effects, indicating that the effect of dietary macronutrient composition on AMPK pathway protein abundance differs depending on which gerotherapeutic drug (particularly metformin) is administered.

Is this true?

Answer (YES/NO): YES